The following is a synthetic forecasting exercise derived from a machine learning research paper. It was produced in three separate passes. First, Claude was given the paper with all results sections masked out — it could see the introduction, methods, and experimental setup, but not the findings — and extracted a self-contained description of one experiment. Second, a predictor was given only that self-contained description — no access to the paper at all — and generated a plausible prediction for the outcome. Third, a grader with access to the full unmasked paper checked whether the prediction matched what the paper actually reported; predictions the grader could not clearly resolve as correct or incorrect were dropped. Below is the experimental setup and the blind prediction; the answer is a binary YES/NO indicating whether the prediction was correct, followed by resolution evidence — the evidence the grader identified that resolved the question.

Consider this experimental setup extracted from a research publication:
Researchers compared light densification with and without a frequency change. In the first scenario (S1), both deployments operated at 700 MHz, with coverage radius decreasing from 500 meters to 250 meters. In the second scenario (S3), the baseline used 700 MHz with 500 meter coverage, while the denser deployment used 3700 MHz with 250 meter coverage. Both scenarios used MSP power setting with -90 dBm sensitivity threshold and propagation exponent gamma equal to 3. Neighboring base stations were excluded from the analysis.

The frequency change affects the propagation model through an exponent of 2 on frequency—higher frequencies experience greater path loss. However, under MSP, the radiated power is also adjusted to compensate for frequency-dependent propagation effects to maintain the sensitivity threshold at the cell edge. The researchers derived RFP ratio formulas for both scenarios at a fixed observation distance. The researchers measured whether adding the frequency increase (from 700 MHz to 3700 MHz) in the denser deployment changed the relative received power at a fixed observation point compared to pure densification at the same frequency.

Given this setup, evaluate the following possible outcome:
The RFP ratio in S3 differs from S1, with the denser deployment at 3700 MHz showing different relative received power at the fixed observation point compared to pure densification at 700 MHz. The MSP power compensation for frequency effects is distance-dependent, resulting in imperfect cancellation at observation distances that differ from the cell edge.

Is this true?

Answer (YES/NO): NO